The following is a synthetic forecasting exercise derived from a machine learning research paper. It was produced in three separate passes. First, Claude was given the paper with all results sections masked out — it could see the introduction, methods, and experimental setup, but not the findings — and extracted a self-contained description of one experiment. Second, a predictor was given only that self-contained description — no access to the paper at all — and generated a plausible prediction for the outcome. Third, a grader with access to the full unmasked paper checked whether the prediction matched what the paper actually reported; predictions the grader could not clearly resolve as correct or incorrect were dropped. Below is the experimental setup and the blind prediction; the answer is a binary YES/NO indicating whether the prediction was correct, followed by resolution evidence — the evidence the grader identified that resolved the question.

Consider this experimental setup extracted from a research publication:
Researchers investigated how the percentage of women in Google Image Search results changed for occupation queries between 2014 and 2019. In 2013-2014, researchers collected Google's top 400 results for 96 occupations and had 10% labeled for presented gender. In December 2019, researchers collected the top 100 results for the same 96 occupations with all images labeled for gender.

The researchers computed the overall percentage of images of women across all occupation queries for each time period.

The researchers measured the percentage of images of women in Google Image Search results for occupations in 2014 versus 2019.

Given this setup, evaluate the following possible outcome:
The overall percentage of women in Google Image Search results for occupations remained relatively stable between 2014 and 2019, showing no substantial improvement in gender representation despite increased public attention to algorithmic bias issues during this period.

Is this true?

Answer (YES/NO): NO